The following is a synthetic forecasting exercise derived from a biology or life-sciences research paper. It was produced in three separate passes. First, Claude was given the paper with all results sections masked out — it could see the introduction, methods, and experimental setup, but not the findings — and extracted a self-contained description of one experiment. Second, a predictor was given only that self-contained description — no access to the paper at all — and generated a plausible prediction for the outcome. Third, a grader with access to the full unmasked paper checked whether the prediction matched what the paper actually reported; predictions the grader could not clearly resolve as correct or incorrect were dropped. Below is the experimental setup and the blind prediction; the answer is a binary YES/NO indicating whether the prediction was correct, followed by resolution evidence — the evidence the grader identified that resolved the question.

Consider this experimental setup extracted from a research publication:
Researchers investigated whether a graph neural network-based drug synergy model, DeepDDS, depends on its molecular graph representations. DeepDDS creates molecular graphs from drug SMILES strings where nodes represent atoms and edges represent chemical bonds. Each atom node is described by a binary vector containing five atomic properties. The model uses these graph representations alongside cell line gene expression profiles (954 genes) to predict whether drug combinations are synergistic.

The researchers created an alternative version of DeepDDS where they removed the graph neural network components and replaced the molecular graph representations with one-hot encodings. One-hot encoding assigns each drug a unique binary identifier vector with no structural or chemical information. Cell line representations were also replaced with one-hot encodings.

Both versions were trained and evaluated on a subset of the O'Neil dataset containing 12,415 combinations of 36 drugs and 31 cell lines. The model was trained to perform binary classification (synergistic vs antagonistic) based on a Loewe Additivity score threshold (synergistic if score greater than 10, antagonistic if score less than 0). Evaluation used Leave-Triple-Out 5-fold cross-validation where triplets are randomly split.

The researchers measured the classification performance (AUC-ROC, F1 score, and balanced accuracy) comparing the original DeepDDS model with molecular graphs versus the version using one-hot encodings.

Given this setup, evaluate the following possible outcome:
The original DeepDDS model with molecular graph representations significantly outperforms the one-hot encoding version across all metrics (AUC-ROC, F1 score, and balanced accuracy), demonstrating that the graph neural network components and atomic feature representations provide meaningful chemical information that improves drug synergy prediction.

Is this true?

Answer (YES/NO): NO